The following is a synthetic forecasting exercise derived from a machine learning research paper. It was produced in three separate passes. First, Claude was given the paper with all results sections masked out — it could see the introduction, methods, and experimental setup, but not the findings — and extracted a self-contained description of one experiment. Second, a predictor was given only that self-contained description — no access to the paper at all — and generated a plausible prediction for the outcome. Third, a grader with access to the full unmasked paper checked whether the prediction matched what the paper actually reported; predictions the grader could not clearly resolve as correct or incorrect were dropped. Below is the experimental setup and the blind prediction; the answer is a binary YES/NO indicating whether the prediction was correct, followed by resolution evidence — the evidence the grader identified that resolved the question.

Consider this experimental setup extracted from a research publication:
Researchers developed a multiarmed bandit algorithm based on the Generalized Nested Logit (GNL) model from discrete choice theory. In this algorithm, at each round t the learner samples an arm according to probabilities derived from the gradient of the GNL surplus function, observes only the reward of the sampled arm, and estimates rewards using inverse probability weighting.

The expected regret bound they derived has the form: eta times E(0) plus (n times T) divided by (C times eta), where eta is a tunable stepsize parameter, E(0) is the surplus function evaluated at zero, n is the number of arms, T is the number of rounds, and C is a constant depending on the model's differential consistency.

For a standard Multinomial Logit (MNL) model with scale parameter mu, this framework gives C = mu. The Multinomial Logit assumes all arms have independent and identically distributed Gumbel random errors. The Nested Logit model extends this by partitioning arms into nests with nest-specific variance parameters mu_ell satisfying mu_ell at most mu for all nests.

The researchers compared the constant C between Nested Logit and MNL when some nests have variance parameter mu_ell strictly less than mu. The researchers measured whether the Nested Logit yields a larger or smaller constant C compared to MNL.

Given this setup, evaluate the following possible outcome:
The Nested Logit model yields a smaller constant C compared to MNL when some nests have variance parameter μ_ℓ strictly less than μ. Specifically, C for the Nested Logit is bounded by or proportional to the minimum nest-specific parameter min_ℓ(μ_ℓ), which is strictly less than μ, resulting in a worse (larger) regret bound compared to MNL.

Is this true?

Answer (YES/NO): NO